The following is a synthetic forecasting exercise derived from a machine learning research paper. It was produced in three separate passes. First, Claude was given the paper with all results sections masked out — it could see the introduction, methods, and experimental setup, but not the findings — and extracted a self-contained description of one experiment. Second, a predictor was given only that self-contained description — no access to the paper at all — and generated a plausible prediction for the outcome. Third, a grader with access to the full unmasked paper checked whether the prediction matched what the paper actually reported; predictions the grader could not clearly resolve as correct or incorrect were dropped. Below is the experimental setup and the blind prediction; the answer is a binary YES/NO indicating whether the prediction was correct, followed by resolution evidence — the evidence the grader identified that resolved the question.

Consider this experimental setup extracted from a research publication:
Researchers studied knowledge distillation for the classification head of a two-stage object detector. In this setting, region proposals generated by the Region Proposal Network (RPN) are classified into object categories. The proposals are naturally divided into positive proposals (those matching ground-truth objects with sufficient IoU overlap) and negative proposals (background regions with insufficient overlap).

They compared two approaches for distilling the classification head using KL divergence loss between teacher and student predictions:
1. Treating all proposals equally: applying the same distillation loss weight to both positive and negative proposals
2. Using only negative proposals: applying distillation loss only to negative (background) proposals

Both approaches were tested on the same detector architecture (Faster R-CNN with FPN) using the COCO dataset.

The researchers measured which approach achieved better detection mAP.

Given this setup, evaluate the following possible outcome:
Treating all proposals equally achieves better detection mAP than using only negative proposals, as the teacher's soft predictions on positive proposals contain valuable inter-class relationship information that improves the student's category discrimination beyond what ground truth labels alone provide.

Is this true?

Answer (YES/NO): NO